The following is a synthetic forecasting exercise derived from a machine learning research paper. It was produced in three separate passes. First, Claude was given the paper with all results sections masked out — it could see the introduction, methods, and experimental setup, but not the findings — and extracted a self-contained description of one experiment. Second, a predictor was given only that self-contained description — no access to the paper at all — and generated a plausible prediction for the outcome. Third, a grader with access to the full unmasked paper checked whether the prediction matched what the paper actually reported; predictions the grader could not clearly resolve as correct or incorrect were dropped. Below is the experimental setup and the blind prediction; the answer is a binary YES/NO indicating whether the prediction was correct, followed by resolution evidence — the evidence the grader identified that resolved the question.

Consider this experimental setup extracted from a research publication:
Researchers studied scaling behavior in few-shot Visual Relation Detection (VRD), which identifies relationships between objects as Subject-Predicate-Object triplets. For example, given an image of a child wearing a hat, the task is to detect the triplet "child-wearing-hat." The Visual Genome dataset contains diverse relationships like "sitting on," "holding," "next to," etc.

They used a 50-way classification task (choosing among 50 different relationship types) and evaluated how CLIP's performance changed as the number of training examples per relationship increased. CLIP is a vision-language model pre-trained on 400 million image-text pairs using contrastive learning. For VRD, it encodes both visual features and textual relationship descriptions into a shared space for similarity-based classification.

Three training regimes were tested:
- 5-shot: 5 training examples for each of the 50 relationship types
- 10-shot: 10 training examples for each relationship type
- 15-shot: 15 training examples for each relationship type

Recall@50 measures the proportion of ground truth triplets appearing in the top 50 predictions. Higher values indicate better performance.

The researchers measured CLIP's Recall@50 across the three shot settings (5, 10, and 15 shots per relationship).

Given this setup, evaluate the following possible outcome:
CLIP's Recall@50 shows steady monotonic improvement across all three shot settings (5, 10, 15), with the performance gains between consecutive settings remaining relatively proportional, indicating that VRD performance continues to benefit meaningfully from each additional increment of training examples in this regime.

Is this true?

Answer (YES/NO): NO